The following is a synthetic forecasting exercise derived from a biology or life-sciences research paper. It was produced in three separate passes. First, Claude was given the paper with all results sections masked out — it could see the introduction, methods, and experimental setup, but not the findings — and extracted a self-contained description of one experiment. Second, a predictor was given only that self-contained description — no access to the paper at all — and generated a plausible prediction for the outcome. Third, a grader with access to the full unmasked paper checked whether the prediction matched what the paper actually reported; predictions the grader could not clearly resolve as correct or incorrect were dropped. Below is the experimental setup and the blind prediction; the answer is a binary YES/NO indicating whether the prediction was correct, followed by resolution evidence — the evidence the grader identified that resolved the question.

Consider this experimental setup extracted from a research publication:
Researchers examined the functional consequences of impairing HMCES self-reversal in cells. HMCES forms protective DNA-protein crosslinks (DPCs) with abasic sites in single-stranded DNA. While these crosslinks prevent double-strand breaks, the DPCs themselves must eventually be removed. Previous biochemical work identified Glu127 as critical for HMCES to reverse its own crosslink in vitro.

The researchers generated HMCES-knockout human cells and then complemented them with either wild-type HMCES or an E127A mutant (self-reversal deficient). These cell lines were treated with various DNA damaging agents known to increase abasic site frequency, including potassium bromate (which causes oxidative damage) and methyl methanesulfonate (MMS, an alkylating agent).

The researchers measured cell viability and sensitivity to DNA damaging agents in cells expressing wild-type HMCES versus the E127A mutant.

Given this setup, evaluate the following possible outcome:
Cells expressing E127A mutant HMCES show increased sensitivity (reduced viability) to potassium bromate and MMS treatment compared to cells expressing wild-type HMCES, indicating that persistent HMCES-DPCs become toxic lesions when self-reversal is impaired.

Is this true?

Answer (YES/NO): NO